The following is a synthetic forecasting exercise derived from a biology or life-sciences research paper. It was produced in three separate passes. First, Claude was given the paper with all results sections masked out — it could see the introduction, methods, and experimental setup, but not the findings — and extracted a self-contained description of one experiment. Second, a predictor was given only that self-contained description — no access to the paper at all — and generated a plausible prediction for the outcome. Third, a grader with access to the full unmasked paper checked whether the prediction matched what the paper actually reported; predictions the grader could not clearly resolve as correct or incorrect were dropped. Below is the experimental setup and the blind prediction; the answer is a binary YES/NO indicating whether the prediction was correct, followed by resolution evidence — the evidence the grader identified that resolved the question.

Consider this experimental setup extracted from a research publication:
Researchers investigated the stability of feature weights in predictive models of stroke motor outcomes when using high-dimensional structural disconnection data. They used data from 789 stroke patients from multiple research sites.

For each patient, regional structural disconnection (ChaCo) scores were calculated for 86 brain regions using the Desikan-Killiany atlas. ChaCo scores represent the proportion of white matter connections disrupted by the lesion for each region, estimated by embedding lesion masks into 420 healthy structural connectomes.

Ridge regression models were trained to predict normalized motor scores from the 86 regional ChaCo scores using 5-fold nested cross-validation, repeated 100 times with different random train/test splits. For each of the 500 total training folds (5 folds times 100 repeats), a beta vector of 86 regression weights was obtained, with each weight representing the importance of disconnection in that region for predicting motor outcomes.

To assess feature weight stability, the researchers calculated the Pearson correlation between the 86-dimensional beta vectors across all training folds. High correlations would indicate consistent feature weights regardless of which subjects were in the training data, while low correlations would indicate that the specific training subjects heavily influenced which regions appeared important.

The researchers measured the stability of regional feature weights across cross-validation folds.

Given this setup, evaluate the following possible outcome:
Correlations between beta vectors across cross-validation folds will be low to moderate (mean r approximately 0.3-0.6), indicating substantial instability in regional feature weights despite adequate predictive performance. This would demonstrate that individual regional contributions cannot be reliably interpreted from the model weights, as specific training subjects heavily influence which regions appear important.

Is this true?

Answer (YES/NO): NO